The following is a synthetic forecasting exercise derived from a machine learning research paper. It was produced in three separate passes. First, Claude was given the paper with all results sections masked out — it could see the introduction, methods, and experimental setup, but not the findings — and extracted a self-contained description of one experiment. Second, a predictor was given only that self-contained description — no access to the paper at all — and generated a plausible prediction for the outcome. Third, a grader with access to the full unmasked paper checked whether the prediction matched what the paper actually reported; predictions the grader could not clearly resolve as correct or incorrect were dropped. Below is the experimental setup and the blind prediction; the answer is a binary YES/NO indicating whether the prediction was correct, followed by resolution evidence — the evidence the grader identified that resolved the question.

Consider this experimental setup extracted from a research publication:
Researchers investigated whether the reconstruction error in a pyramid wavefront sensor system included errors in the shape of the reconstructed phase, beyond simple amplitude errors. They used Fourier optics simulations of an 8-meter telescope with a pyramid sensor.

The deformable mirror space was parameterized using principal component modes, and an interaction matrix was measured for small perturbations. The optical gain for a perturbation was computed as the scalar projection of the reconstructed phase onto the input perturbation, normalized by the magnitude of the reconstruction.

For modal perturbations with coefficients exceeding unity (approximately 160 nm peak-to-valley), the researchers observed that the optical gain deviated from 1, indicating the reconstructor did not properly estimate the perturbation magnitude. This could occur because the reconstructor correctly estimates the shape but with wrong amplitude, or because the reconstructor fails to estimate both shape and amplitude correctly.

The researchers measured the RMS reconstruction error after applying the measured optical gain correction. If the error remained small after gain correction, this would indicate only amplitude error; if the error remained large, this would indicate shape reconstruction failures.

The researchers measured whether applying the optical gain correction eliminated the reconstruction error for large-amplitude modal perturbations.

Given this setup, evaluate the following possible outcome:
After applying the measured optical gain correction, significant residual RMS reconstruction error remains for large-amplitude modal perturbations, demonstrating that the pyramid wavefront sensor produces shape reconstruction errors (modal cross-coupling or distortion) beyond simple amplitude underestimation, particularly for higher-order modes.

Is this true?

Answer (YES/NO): YES